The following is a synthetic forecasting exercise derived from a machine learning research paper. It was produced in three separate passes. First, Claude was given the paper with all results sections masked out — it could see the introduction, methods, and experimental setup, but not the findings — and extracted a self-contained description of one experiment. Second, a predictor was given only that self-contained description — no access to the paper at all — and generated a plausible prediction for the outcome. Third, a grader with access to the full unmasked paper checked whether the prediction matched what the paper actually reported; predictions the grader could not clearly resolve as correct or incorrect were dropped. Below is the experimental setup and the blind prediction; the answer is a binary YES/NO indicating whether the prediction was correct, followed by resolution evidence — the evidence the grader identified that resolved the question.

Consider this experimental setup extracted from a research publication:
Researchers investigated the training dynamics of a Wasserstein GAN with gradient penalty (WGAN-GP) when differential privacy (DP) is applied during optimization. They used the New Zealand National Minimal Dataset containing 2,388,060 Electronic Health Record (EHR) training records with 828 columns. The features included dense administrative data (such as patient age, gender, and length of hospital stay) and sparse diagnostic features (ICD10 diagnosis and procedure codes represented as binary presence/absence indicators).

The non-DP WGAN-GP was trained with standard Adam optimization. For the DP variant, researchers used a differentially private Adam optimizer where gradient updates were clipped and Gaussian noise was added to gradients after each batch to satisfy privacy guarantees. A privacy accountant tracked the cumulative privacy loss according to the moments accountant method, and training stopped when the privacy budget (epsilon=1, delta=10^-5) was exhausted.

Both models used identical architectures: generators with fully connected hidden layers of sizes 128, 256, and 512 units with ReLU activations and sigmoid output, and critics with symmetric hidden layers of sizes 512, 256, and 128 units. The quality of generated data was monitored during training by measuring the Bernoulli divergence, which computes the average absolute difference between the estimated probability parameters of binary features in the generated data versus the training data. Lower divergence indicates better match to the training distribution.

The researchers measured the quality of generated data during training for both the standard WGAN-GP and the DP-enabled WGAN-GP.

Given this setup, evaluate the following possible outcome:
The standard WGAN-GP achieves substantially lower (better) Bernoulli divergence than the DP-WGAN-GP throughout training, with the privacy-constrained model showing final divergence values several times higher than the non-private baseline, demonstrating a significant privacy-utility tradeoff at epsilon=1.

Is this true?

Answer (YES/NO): YES